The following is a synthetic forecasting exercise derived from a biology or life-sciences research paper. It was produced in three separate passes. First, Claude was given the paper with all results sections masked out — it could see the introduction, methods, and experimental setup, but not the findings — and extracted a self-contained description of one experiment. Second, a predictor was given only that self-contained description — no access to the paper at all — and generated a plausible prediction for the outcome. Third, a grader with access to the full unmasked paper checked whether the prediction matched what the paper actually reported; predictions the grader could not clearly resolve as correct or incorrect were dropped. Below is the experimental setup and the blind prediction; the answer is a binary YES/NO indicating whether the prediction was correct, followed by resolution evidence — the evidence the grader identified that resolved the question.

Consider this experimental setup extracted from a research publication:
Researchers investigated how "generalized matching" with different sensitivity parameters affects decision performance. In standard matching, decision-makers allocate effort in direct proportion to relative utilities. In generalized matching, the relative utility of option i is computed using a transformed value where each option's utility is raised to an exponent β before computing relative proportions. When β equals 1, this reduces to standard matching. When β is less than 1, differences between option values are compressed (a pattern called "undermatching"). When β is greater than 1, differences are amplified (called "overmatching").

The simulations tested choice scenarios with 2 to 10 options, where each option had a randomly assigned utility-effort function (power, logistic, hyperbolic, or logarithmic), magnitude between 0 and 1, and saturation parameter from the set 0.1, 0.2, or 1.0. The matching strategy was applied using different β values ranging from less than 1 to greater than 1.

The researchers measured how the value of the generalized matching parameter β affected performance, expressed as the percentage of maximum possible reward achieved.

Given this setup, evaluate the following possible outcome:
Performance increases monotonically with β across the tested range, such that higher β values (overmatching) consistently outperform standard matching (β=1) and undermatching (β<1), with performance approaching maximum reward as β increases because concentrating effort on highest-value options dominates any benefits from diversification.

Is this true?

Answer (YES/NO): NO